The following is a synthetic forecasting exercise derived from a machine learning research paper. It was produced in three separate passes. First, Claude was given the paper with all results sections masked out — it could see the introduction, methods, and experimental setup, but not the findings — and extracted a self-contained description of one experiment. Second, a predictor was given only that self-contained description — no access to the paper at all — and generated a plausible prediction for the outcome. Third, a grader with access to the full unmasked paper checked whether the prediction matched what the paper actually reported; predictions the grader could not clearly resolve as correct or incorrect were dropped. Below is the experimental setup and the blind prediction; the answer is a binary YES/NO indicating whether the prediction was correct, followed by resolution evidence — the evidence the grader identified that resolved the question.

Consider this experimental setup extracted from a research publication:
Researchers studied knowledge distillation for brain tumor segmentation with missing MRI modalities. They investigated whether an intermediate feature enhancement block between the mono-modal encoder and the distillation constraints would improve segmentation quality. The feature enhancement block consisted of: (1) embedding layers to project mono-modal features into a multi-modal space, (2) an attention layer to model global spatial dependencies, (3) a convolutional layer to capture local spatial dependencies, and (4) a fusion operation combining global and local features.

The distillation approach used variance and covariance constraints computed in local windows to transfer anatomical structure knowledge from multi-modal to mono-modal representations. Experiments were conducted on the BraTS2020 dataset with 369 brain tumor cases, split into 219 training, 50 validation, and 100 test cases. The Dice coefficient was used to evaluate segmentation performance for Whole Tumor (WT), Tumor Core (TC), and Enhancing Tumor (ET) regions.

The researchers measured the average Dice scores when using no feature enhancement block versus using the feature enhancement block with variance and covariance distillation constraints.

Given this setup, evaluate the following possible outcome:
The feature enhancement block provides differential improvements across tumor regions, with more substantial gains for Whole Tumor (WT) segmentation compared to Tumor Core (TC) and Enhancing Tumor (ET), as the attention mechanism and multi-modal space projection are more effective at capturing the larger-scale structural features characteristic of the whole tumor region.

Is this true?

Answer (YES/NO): NO